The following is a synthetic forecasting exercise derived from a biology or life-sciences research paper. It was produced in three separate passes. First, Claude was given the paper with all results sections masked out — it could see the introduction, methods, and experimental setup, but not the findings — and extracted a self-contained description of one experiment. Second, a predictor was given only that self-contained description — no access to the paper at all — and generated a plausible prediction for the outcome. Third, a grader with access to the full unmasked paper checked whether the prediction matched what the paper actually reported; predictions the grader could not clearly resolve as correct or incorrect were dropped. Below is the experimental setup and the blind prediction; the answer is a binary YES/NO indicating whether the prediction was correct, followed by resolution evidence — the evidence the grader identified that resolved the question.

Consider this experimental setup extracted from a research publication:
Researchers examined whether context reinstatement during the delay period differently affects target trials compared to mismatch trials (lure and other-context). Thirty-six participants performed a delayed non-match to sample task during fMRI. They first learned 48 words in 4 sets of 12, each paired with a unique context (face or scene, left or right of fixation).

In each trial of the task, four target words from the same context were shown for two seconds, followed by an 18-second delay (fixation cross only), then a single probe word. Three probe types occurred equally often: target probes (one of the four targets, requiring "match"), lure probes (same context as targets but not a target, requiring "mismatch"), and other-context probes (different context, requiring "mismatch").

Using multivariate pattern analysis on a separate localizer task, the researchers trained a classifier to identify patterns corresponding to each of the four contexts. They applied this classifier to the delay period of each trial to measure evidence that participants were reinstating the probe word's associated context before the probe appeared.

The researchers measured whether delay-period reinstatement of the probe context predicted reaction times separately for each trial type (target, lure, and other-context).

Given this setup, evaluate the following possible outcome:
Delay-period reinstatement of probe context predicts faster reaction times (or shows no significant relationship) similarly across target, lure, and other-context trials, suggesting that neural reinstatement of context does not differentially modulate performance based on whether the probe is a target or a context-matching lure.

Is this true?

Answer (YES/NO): NO